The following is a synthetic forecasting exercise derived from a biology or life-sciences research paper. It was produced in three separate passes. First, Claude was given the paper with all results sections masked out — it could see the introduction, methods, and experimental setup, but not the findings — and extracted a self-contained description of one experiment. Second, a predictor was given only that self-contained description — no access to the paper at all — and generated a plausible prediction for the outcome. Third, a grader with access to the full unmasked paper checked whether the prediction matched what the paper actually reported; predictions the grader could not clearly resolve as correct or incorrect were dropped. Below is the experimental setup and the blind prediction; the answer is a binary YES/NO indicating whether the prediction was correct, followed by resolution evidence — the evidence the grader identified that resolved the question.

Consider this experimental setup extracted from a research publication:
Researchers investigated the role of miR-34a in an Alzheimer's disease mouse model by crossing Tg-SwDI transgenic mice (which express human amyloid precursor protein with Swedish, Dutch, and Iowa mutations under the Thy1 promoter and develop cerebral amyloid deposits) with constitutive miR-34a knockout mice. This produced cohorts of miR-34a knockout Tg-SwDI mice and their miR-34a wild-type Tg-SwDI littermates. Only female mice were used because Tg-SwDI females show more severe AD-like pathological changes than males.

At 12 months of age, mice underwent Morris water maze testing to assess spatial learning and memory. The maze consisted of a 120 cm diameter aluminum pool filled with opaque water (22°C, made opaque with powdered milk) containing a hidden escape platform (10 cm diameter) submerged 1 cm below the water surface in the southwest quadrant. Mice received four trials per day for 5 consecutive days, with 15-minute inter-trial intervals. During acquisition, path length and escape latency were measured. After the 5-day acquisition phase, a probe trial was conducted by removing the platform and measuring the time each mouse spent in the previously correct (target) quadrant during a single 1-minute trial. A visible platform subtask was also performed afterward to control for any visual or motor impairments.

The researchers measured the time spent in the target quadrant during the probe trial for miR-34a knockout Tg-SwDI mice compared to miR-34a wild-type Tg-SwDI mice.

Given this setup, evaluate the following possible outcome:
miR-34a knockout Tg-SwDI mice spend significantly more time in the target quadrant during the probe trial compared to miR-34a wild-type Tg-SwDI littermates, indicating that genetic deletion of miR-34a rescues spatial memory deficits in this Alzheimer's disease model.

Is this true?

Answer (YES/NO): YES